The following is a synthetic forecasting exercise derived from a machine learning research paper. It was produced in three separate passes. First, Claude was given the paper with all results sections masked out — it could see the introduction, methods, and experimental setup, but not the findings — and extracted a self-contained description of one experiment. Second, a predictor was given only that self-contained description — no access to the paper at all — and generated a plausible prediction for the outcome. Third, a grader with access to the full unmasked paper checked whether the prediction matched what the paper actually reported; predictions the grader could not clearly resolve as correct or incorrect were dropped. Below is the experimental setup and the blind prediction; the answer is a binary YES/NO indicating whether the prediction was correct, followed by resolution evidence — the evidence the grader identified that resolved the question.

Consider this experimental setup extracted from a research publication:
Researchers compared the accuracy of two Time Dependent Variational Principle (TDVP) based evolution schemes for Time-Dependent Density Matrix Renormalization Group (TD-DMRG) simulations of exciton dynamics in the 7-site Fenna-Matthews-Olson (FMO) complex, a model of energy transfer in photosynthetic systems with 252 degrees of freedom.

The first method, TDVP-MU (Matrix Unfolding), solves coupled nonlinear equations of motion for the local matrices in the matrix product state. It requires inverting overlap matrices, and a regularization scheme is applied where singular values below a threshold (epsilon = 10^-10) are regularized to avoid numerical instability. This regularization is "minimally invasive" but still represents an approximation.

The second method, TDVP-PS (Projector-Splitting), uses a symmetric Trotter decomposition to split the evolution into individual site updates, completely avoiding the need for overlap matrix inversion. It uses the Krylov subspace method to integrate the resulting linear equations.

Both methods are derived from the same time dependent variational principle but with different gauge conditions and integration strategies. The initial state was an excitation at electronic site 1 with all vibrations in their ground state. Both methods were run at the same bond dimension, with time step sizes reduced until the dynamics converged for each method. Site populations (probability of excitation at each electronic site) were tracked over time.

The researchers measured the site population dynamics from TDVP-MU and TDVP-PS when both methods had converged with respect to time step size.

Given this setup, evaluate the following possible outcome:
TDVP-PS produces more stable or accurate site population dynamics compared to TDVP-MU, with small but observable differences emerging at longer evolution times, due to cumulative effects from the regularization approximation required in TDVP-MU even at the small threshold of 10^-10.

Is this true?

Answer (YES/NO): NO